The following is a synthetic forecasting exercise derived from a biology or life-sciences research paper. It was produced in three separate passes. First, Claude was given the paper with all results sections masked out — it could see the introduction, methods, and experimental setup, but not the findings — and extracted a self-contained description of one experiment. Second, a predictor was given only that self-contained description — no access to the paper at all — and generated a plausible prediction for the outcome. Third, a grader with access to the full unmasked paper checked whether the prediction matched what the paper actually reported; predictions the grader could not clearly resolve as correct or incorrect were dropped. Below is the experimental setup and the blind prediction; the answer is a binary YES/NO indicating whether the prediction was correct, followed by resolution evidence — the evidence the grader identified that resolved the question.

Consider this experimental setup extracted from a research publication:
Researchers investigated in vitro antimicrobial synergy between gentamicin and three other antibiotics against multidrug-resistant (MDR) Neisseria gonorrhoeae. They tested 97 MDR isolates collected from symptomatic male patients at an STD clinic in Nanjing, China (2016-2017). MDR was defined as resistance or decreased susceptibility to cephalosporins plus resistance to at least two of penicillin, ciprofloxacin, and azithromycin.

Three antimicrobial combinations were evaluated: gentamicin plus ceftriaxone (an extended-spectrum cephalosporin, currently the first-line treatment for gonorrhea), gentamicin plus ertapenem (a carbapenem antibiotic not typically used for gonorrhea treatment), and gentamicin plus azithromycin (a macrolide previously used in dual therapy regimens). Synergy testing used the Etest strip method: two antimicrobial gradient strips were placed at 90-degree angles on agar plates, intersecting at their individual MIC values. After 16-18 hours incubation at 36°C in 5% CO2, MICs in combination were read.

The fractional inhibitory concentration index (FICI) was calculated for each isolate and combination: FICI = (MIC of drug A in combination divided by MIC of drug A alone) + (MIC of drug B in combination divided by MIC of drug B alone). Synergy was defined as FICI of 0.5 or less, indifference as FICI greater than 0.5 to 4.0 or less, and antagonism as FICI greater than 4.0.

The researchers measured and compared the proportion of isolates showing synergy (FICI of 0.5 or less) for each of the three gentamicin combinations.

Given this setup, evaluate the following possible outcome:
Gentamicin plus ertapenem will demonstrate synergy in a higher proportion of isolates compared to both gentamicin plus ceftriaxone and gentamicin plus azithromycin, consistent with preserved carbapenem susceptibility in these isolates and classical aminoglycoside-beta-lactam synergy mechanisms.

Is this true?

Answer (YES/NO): YES